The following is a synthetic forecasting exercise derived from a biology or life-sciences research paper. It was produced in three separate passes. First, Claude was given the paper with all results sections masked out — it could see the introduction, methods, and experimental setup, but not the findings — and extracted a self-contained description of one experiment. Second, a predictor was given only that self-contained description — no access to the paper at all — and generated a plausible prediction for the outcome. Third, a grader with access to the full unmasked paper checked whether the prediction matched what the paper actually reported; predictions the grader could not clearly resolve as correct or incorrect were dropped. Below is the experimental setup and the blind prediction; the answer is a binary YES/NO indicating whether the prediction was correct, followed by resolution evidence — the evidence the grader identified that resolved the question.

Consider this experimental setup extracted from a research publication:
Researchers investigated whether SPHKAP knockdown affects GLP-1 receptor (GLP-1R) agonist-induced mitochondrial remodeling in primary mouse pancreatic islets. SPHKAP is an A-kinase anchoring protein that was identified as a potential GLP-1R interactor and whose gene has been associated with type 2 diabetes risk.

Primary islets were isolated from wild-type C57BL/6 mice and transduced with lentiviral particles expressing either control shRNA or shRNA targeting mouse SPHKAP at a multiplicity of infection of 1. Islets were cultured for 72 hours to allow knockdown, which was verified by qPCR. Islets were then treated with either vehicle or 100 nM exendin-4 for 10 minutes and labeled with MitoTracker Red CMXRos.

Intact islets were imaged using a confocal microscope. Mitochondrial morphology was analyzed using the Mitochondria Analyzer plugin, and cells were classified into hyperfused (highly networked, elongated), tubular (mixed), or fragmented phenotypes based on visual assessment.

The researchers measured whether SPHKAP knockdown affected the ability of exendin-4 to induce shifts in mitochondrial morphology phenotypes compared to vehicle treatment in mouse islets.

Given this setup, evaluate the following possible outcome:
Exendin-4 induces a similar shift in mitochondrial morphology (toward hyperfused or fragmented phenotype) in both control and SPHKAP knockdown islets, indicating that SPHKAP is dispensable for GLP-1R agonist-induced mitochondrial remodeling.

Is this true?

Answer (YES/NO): NO